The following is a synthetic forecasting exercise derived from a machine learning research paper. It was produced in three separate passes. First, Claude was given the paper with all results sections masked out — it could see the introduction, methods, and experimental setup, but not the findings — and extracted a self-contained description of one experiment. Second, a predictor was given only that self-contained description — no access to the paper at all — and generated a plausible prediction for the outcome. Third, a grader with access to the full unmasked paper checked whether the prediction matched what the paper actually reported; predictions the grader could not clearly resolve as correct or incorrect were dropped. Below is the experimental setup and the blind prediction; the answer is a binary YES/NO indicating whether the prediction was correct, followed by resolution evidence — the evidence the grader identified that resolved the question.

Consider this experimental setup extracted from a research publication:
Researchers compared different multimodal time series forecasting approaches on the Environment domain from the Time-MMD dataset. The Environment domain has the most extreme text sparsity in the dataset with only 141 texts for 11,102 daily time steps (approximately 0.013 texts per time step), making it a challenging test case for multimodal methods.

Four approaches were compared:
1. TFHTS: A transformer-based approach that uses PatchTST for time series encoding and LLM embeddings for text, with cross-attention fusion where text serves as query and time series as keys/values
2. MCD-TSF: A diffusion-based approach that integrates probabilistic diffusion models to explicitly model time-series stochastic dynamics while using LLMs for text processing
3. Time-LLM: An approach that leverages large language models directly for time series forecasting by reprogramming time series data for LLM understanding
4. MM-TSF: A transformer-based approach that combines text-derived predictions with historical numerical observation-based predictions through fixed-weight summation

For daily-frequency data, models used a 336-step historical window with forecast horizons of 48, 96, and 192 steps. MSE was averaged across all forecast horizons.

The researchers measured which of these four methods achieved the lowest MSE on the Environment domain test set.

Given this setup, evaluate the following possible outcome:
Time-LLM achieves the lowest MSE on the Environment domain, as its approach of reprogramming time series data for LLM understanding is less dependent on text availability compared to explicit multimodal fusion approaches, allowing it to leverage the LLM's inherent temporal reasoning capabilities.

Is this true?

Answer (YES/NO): NO